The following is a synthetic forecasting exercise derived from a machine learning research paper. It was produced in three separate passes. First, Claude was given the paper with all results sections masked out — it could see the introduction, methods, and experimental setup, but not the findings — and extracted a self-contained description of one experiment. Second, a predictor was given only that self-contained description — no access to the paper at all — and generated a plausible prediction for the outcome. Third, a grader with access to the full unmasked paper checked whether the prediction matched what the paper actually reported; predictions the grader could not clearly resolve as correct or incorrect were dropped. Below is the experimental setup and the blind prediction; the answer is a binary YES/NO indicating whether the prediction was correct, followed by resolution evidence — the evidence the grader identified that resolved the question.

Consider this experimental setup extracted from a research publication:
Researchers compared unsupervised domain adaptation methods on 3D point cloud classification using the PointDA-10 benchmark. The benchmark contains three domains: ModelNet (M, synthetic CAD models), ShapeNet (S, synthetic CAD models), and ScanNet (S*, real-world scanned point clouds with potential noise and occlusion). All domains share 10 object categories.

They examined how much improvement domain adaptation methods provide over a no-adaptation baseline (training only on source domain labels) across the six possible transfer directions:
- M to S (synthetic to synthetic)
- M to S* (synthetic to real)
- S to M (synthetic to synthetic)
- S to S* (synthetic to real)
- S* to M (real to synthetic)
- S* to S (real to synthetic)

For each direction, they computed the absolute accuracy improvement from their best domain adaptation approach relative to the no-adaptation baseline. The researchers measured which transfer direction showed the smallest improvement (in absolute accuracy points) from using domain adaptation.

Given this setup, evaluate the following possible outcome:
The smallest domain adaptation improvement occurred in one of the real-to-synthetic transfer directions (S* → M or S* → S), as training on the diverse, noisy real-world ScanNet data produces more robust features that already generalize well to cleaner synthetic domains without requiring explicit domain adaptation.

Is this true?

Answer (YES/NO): NO